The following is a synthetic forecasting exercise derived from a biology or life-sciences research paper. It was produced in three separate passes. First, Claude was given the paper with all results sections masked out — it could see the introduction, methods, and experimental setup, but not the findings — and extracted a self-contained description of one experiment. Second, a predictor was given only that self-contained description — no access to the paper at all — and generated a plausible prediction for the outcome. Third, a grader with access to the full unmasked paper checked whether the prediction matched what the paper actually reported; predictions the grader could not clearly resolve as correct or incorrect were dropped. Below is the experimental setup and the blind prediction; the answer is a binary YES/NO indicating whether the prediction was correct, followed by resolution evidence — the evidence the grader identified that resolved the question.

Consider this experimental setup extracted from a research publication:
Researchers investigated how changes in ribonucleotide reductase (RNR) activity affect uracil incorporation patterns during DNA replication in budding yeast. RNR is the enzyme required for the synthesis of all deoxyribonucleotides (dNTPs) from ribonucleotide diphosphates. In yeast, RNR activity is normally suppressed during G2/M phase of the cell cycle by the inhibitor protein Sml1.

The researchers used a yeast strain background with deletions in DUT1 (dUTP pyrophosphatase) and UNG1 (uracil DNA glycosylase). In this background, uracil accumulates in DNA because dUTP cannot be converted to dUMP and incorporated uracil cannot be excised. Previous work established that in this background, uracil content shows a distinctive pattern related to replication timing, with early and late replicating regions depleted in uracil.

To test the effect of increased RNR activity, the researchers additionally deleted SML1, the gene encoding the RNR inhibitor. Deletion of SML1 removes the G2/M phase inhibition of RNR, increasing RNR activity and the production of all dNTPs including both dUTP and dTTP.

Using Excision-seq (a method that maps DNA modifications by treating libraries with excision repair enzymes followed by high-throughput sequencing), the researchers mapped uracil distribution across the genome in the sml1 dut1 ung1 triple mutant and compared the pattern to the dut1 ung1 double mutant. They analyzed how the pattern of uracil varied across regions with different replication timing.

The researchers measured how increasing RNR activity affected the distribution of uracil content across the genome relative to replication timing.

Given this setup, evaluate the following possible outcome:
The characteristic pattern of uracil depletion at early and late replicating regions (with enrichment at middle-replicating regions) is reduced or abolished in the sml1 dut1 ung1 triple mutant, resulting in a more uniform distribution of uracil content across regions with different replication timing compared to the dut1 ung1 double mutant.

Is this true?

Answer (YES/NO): NO